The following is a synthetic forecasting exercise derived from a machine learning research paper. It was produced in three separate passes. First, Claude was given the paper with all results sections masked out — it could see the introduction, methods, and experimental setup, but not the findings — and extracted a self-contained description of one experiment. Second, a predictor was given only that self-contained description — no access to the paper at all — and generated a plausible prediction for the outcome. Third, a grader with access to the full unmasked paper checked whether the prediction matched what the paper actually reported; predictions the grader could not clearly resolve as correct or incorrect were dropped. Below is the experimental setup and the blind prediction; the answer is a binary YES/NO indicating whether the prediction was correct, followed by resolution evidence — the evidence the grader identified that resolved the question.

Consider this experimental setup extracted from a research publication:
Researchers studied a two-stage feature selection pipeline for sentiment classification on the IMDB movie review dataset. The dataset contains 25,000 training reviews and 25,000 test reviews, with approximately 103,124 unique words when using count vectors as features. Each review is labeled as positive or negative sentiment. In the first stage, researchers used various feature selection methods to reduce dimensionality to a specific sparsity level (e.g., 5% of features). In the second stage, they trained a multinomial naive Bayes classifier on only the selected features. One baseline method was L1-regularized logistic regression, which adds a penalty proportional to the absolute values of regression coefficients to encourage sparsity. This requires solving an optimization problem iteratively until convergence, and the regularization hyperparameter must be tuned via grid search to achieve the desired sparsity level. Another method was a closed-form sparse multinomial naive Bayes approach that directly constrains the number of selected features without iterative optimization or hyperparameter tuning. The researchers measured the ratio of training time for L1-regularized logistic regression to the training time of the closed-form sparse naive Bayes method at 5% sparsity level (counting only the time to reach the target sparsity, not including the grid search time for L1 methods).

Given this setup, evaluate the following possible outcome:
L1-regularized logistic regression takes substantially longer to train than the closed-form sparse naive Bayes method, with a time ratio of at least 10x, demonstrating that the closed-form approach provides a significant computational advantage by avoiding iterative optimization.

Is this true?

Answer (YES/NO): YES